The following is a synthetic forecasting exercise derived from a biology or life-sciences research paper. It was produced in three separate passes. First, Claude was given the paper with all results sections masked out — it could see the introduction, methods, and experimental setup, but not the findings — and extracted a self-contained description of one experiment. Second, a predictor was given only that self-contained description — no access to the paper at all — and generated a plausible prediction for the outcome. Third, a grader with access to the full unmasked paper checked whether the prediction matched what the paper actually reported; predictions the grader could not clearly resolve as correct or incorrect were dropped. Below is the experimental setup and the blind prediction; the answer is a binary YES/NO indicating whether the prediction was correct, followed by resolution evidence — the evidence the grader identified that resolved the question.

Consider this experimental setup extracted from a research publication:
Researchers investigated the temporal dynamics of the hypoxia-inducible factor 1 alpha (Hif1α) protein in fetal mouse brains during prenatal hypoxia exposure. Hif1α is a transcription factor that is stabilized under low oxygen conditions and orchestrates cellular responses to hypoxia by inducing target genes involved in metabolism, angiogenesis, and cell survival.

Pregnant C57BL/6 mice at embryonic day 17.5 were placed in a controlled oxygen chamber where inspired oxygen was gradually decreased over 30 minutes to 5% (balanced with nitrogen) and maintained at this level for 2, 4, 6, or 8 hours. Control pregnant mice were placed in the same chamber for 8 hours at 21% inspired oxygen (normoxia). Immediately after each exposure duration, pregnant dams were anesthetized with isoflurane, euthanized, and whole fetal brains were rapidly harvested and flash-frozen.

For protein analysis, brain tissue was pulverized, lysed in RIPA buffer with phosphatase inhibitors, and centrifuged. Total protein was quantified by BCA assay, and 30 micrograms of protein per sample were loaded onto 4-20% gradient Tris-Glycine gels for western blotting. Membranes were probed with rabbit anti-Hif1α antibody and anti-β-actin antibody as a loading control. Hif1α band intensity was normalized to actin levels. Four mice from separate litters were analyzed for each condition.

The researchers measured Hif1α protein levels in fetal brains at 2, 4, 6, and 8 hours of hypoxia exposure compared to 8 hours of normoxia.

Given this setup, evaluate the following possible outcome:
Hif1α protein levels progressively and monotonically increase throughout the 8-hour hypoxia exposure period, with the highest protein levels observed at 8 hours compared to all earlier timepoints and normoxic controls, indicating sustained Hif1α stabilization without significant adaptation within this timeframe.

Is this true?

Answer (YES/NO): NO